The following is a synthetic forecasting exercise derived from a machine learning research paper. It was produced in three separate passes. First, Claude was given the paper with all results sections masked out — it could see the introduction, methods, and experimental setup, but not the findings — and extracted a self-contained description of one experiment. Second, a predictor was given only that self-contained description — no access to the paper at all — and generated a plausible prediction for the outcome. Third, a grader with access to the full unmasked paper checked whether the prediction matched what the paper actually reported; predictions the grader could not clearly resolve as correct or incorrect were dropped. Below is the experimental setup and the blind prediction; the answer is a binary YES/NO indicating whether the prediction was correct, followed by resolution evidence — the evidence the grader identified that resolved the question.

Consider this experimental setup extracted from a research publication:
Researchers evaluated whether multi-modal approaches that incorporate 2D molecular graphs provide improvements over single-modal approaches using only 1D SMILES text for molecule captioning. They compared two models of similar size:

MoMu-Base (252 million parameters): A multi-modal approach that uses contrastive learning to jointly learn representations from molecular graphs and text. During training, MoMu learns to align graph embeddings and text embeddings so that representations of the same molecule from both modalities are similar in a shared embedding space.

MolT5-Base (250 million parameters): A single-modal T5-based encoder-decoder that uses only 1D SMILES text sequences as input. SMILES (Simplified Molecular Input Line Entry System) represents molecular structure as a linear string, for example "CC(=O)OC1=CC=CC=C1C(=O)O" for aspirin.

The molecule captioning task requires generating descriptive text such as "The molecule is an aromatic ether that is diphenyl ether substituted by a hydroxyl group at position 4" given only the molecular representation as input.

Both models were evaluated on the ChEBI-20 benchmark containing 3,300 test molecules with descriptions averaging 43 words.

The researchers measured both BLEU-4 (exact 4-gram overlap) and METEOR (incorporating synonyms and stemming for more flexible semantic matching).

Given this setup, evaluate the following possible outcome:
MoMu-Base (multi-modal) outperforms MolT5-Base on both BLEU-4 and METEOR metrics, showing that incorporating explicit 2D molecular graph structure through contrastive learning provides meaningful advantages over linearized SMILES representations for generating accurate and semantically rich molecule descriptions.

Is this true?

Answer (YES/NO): YES